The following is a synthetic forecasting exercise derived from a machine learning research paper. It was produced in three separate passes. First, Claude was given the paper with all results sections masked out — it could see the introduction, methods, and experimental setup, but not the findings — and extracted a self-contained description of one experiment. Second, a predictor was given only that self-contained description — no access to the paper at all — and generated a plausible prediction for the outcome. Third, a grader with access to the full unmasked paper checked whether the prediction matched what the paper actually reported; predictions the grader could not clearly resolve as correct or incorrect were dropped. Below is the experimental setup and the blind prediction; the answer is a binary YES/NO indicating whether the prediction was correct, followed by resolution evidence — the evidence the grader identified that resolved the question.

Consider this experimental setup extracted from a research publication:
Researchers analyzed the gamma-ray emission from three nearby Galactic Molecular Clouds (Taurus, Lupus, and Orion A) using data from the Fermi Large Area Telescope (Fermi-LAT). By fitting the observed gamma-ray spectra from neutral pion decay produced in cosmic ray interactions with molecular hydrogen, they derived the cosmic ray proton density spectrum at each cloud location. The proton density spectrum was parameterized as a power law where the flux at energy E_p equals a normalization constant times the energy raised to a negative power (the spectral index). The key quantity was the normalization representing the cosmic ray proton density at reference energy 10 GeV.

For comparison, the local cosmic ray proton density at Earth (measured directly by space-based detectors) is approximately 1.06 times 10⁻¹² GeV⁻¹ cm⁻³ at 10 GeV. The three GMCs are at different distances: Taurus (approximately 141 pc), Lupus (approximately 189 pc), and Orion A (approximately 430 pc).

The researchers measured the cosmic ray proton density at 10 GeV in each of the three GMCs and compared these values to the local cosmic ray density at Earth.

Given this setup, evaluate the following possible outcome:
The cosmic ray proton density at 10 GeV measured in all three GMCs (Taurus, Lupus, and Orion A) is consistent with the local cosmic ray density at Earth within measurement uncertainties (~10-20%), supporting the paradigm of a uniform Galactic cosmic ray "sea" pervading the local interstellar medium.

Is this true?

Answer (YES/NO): NO